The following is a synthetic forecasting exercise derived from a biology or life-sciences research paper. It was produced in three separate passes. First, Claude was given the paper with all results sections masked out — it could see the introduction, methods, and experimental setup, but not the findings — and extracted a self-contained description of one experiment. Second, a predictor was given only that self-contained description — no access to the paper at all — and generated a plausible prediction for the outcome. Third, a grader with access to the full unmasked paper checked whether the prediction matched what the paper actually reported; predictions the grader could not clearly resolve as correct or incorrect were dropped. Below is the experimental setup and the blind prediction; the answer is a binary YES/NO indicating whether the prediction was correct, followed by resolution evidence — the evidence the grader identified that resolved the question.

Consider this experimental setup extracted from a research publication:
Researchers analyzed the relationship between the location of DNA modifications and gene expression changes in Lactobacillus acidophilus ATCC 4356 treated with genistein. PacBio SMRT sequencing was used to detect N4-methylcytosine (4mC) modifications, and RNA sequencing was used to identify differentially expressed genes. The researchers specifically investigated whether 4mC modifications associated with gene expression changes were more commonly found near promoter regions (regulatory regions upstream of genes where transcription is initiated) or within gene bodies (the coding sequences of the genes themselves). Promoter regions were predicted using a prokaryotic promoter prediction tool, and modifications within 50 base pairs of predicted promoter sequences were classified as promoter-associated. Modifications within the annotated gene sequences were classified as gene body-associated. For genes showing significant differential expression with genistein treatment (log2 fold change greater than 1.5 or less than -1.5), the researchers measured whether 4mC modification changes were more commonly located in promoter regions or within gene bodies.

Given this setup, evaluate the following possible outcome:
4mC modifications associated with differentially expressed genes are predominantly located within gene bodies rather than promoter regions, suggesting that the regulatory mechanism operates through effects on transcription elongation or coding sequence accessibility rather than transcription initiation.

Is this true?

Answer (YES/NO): YES